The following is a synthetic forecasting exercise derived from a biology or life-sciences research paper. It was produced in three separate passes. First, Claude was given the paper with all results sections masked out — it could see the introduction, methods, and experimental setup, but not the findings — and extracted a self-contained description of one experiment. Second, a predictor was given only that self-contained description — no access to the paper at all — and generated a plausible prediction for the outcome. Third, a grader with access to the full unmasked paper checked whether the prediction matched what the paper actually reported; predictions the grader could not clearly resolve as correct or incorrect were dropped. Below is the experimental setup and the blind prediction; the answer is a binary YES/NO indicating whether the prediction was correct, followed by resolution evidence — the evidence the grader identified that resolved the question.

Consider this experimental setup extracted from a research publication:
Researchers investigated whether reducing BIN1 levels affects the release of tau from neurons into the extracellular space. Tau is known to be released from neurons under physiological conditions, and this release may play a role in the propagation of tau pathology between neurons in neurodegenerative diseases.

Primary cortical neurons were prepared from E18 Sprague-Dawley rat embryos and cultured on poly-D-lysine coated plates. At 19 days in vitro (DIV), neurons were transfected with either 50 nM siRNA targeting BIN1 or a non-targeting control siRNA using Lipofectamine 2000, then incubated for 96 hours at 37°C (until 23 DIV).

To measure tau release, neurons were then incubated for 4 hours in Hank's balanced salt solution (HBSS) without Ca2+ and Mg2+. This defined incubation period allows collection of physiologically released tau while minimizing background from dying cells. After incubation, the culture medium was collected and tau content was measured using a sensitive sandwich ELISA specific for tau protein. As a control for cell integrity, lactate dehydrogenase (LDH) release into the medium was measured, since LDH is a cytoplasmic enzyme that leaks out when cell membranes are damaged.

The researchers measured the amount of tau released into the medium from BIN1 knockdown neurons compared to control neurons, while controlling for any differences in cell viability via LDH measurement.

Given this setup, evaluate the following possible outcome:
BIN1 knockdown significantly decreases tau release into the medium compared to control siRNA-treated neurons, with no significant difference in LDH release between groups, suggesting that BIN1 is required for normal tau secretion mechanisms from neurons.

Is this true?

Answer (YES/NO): YES